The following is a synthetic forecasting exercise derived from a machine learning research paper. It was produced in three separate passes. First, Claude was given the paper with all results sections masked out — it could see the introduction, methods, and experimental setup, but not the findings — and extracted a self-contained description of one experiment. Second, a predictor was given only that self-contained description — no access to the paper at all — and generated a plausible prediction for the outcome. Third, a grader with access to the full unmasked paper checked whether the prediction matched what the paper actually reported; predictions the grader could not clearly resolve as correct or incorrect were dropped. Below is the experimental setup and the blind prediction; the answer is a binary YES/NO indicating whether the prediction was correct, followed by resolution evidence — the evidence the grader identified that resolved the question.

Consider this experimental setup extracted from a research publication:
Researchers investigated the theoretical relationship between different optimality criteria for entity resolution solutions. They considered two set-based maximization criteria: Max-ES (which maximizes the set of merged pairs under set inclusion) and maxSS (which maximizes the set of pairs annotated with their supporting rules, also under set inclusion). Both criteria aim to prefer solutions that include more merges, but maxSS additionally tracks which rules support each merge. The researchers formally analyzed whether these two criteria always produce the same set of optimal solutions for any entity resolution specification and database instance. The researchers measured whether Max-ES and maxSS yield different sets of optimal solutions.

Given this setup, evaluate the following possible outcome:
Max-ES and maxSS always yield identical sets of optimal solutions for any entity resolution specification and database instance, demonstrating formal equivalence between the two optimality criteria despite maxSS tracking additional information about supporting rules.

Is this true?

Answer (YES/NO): YES